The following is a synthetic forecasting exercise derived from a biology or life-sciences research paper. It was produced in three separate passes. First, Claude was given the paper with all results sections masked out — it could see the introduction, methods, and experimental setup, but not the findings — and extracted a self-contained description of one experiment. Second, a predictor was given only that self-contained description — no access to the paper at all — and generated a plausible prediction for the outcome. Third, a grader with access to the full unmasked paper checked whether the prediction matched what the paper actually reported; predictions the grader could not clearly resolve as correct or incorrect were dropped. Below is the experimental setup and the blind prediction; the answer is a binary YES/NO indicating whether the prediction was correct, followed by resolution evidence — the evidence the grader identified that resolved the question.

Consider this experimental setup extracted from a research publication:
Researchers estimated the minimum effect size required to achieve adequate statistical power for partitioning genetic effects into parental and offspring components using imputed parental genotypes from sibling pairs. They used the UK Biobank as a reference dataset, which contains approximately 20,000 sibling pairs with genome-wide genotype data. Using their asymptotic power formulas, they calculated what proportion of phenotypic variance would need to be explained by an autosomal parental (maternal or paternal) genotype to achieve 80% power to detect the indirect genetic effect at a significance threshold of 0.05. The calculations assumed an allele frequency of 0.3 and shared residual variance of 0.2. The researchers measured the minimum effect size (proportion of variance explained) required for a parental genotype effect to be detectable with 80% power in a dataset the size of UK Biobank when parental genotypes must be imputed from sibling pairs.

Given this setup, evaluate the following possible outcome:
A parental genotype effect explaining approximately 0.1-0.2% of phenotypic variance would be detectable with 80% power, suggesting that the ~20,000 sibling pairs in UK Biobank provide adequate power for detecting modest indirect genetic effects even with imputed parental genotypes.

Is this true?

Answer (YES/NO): NO